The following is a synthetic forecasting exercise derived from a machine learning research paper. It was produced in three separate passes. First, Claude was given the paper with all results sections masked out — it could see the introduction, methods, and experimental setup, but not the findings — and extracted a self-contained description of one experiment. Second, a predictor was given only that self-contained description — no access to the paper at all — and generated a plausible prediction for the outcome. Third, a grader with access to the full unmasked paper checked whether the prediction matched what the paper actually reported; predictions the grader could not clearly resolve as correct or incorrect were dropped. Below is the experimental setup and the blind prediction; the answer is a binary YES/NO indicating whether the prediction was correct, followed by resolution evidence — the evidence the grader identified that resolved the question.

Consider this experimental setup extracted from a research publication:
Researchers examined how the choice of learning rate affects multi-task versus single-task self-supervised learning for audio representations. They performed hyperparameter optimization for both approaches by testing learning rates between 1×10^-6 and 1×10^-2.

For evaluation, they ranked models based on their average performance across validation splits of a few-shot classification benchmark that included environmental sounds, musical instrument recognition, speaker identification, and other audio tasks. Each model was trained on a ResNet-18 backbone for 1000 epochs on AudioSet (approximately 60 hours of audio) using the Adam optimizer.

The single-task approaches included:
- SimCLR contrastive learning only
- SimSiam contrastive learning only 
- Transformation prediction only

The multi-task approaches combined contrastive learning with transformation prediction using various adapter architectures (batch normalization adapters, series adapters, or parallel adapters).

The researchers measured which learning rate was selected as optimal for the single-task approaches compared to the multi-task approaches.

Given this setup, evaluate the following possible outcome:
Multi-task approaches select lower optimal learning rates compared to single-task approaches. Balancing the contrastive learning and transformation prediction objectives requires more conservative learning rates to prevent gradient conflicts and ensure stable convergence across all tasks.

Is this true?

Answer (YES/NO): YES